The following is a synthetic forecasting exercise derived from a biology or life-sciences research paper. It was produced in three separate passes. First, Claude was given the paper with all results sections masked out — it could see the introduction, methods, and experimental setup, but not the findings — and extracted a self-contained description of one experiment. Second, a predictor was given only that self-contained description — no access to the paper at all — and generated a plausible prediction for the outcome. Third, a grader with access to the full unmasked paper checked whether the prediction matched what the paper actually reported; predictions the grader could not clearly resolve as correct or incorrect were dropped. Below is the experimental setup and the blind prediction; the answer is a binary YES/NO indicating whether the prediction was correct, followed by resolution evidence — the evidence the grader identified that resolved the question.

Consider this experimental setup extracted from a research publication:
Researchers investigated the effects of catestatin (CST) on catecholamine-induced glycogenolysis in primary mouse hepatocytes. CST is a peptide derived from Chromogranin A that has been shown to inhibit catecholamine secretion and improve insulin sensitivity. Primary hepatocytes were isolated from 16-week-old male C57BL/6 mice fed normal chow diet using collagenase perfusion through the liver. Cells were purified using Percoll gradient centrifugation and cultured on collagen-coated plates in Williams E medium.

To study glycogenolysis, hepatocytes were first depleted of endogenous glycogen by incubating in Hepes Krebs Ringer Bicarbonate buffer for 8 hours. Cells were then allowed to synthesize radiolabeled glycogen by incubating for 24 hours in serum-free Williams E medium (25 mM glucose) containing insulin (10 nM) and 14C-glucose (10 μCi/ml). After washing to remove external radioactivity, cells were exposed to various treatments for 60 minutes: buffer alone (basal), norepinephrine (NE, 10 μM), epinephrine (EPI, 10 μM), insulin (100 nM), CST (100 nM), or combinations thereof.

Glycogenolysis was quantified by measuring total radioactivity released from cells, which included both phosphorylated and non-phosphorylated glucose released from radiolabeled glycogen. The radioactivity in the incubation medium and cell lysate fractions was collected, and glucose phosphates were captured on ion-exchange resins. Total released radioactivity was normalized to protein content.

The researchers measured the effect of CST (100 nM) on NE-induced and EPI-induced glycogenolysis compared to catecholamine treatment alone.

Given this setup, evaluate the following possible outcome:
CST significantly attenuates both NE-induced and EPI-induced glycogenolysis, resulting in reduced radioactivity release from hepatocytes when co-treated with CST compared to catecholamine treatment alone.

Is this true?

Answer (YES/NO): YES